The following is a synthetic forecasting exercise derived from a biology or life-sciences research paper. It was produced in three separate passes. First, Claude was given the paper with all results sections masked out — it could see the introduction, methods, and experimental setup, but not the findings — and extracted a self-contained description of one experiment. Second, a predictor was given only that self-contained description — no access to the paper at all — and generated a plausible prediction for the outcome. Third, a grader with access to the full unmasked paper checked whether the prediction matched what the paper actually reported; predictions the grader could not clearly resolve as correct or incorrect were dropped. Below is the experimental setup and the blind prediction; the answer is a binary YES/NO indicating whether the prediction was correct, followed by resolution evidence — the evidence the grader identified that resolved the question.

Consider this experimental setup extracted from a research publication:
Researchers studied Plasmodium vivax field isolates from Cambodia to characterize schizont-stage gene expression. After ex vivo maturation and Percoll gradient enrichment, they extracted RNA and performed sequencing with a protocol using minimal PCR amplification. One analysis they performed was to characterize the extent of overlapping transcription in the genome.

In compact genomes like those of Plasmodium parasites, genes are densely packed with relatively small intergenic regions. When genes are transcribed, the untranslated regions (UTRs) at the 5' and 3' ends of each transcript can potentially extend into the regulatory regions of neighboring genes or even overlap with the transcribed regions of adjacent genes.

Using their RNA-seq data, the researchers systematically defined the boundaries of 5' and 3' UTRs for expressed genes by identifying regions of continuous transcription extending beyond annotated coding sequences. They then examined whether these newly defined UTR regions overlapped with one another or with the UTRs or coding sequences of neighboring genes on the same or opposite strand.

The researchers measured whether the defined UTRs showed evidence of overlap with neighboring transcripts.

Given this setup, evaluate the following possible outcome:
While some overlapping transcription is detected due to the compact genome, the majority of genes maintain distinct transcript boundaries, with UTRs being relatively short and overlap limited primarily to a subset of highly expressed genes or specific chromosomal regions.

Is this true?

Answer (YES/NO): NO